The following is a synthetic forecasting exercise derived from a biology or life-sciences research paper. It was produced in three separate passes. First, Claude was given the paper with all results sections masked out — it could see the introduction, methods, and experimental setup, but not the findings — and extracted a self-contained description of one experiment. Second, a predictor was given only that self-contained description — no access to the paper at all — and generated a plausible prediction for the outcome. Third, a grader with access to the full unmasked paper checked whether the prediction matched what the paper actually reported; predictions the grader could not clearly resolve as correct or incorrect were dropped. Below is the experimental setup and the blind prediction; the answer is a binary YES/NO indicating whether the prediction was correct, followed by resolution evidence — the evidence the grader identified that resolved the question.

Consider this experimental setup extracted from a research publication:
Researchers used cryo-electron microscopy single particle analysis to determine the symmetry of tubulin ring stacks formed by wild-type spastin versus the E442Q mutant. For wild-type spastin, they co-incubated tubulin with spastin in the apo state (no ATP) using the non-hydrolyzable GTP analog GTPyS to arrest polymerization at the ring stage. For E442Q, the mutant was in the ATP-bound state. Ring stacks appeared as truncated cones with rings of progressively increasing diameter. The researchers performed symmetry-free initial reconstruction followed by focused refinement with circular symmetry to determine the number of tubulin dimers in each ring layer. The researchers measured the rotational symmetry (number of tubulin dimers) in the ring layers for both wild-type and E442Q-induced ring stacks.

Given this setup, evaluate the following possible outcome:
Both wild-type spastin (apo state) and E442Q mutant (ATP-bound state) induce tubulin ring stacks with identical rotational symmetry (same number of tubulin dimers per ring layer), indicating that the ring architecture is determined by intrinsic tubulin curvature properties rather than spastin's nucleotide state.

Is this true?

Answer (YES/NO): NO